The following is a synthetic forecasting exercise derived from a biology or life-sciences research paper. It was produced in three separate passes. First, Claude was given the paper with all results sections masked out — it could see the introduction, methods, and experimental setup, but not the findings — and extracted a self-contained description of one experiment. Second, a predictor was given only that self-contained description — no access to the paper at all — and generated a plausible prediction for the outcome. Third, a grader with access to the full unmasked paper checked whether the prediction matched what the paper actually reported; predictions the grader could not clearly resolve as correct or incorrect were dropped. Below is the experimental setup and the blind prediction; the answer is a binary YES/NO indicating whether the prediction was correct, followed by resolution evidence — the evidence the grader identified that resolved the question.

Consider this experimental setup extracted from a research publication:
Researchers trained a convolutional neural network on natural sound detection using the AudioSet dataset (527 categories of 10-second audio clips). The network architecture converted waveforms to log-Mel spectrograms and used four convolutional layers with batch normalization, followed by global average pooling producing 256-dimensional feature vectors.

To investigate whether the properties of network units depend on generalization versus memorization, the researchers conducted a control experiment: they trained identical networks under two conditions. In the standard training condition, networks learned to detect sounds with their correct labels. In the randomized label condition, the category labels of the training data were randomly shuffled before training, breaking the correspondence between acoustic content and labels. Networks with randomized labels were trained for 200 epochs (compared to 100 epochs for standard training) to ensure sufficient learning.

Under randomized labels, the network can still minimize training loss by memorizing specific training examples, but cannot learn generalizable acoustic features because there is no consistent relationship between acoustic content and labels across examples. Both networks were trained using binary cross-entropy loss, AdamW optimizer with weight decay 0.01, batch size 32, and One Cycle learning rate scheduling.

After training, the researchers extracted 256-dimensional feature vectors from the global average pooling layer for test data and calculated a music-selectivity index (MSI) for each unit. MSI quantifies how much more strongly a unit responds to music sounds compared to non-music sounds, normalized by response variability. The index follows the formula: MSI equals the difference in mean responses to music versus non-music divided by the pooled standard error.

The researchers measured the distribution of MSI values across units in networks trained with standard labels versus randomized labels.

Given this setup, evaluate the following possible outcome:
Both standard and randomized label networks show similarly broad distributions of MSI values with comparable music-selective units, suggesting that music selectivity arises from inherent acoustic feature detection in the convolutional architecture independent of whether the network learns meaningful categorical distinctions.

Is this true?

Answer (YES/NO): NO